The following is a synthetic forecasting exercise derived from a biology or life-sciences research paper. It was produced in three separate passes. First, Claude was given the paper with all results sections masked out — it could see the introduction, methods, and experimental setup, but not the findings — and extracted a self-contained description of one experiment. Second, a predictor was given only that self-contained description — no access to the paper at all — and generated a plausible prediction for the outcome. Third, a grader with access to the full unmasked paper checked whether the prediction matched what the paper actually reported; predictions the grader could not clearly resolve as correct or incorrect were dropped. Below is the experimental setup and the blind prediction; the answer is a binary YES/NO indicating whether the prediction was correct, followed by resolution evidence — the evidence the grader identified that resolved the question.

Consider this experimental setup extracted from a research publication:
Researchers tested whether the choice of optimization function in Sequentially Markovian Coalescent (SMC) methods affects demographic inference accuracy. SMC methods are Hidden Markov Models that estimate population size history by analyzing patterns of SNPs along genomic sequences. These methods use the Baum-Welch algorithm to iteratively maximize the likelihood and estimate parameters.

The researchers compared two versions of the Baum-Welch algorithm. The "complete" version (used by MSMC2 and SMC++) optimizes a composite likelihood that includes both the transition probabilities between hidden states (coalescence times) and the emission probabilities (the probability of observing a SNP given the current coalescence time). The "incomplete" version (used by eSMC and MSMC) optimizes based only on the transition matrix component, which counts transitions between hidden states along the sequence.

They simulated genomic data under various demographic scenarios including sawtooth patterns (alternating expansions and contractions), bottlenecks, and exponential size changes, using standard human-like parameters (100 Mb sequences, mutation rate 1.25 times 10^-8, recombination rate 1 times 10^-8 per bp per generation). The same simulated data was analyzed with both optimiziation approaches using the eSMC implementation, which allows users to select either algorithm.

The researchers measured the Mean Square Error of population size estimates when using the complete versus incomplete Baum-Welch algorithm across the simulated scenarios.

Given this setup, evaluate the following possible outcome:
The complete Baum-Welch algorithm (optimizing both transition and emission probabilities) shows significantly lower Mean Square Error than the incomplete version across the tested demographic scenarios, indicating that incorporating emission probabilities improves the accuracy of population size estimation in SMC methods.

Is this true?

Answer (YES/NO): NO